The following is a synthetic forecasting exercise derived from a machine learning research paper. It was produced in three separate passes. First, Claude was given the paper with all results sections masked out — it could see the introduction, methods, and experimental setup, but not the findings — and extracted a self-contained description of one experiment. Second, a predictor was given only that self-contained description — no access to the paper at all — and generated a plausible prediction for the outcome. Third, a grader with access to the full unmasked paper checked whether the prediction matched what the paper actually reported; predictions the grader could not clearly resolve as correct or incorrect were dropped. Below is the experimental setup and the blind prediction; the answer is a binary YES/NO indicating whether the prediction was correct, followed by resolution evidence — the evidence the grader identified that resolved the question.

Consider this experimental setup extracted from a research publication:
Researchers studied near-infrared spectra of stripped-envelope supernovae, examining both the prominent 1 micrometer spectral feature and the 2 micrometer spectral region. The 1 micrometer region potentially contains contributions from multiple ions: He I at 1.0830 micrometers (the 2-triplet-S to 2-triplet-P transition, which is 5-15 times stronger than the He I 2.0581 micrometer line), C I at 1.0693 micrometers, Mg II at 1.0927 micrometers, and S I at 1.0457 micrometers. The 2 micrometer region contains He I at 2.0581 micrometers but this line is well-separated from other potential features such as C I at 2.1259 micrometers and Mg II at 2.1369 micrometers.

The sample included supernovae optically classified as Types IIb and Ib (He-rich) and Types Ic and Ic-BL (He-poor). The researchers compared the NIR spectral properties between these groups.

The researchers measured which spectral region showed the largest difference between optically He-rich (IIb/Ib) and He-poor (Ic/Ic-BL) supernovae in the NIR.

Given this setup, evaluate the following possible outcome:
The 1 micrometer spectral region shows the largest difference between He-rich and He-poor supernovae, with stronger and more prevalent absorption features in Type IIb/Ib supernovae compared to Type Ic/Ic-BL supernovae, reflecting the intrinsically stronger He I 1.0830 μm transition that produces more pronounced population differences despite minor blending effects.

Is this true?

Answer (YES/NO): NO